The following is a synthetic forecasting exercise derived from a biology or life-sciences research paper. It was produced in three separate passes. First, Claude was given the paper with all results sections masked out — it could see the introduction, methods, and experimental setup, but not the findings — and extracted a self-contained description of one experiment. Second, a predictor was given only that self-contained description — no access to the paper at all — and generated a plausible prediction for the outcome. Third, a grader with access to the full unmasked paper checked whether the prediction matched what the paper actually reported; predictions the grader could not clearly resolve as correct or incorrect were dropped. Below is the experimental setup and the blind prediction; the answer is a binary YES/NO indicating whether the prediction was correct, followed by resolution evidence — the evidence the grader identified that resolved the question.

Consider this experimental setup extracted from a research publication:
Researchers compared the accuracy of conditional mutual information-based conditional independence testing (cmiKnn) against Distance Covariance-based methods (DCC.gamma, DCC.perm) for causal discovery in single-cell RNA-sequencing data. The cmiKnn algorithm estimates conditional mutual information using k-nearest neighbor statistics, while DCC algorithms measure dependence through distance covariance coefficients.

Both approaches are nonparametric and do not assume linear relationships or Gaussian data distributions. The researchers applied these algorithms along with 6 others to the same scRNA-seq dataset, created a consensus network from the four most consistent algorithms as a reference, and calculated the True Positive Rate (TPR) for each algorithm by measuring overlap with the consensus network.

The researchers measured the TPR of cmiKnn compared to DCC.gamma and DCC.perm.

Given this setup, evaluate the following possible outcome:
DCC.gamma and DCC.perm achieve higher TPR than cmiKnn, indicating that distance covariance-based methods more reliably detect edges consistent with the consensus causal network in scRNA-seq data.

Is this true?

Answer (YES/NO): YES